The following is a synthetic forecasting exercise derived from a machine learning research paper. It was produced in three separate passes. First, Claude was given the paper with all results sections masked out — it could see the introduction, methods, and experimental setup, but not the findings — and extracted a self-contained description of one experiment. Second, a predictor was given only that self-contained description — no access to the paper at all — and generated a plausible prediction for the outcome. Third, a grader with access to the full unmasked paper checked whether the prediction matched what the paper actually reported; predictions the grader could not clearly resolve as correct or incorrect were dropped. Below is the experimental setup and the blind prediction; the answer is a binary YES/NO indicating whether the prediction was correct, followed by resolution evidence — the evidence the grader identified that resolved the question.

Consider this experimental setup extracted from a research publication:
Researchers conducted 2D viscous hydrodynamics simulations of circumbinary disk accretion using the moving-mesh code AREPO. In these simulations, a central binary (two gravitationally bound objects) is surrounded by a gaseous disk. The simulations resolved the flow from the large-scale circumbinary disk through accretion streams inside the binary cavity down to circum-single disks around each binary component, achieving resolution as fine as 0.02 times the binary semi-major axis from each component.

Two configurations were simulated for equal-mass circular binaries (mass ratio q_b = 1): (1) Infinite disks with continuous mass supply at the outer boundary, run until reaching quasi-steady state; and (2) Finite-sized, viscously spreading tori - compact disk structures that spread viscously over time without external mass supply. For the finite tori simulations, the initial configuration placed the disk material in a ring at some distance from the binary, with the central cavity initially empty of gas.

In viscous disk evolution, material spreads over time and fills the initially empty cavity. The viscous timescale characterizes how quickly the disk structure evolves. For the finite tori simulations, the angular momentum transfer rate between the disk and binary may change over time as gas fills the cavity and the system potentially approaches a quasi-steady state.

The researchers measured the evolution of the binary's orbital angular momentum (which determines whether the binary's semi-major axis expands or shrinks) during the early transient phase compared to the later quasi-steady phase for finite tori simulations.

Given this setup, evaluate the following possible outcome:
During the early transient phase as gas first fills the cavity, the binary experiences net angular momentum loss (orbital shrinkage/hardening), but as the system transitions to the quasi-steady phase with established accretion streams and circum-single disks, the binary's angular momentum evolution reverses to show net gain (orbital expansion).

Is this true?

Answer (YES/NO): YES